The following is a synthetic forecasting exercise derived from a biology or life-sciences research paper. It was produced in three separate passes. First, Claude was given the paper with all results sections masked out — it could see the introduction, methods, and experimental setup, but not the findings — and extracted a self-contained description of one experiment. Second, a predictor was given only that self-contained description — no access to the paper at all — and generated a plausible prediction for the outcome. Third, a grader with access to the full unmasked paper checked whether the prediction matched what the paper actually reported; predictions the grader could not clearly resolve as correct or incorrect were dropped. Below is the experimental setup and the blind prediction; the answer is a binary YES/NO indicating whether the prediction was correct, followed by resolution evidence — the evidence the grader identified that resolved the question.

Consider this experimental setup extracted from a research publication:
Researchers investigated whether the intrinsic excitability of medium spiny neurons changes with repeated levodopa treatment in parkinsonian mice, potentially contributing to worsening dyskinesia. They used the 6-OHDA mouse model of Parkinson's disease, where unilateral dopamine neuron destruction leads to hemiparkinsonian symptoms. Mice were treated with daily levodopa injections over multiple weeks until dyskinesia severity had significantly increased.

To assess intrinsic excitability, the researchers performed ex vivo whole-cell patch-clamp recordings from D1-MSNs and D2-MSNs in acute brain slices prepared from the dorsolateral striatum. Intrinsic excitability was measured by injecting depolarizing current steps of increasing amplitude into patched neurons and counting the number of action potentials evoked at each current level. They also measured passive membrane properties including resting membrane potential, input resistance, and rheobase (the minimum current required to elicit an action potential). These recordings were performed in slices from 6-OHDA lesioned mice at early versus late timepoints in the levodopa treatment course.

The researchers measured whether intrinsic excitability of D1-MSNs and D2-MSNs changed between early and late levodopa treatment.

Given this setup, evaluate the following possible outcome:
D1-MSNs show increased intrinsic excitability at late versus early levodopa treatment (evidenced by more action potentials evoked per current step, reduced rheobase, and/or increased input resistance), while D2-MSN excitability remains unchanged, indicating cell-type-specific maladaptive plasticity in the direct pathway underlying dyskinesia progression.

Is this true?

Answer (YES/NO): NO